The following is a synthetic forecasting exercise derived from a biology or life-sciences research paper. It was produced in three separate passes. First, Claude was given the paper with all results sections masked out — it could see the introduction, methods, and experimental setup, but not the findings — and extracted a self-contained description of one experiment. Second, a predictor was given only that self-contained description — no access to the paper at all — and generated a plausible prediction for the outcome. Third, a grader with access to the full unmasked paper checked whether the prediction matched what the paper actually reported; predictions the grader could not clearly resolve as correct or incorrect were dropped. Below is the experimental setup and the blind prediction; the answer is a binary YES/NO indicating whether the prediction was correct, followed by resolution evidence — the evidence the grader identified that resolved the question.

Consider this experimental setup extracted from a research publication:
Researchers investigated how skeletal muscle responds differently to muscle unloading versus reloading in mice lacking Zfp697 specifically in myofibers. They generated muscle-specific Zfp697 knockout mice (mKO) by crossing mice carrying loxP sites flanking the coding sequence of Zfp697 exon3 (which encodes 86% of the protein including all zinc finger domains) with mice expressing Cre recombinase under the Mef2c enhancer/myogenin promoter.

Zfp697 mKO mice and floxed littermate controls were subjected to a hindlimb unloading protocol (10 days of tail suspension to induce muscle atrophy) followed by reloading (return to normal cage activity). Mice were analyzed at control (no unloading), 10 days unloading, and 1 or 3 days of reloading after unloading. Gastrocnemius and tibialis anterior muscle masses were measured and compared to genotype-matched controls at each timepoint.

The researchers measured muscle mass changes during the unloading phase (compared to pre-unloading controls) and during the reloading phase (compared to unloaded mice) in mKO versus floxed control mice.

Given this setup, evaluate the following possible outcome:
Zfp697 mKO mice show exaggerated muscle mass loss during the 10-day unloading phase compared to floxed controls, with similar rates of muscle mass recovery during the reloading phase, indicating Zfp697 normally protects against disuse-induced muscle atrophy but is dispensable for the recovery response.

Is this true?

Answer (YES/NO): NO